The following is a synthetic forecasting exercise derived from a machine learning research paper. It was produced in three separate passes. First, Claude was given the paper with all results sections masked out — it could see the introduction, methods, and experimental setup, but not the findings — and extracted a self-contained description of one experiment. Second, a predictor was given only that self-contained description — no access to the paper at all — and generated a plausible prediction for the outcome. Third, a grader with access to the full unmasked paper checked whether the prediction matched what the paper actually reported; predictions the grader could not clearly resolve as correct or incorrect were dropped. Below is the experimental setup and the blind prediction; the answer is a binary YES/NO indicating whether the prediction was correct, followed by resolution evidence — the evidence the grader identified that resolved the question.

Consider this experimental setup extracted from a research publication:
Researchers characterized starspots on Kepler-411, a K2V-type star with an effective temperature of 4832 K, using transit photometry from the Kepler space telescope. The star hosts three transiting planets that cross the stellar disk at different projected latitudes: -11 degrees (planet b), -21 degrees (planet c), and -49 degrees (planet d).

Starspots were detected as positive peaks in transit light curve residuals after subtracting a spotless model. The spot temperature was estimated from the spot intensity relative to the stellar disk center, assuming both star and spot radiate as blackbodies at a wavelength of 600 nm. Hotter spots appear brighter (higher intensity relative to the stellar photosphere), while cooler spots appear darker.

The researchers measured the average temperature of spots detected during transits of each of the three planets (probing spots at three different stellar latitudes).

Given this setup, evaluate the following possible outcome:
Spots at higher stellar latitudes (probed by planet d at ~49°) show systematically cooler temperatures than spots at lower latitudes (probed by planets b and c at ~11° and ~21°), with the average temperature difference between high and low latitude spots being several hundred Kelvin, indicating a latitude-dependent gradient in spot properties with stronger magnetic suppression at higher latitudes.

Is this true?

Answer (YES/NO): NO